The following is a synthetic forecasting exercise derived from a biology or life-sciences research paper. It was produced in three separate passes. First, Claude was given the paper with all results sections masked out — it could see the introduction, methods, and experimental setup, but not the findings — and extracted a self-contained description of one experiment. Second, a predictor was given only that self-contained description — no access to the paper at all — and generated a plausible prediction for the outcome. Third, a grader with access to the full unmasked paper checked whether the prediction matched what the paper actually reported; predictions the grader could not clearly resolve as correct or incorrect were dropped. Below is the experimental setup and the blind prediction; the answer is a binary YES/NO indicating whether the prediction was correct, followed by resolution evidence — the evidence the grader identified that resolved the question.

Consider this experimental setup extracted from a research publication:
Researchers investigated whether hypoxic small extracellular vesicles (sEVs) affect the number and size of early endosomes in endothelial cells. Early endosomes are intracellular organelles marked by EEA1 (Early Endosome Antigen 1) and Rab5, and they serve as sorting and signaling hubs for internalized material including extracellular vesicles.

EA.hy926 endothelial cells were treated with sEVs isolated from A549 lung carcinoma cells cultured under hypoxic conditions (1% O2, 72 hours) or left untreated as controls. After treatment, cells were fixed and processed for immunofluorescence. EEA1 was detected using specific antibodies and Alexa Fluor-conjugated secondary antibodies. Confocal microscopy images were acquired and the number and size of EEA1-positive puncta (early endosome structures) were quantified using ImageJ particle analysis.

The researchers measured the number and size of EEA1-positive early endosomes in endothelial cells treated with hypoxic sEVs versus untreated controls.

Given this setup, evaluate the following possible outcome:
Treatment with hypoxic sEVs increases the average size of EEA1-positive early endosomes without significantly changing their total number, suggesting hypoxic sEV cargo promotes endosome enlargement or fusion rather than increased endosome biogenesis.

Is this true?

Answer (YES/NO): NO